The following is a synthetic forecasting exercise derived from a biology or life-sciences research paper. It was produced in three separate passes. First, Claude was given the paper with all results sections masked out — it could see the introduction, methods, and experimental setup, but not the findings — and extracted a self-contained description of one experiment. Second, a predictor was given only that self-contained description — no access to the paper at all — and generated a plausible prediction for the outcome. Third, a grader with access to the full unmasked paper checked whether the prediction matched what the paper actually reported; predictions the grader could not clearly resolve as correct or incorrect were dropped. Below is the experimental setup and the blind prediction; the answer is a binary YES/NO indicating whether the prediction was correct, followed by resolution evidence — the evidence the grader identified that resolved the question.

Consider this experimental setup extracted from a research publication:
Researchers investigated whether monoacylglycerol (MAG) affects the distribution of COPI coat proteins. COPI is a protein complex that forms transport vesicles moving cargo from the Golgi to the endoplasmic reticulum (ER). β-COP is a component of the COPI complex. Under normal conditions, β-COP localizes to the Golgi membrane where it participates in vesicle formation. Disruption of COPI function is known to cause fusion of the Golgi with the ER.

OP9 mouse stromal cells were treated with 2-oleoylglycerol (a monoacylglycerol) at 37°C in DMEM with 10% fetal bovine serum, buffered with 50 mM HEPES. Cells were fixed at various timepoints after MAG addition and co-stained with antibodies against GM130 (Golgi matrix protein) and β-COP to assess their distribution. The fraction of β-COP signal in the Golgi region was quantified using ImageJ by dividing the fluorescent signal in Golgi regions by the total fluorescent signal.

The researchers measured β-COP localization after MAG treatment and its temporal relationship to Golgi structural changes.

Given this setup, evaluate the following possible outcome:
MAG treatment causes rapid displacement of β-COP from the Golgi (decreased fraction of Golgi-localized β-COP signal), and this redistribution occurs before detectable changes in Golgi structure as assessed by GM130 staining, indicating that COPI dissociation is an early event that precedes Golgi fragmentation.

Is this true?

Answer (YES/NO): YES